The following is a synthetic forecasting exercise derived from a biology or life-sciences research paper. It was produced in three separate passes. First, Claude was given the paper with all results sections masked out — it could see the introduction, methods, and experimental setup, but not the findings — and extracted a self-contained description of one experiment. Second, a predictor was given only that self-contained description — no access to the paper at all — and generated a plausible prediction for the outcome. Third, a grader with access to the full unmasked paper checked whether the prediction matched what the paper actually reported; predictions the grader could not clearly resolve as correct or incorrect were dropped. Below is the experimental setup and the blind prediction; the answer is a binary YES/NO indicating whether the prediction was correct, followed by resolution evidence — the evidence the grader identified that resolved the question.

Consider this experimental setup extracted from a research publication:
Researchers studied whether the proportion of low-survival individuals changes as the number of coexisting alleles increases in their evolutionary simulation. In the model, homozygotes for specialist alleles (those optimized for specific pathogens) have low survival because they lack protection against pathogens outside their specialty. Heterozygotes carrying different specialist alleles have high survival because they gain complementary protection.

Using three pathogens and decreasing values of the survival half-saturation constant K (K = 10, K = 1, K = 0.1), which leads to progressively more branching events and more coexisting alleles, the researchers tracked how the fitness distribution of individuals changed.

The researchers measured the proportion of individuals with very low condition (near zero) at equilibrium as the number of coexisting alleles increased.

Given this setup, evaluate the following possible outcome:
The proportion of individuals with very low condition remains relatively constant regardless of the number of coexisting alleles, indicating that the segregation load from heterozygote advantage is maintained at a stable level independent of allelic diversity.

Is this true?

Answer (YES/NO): NO